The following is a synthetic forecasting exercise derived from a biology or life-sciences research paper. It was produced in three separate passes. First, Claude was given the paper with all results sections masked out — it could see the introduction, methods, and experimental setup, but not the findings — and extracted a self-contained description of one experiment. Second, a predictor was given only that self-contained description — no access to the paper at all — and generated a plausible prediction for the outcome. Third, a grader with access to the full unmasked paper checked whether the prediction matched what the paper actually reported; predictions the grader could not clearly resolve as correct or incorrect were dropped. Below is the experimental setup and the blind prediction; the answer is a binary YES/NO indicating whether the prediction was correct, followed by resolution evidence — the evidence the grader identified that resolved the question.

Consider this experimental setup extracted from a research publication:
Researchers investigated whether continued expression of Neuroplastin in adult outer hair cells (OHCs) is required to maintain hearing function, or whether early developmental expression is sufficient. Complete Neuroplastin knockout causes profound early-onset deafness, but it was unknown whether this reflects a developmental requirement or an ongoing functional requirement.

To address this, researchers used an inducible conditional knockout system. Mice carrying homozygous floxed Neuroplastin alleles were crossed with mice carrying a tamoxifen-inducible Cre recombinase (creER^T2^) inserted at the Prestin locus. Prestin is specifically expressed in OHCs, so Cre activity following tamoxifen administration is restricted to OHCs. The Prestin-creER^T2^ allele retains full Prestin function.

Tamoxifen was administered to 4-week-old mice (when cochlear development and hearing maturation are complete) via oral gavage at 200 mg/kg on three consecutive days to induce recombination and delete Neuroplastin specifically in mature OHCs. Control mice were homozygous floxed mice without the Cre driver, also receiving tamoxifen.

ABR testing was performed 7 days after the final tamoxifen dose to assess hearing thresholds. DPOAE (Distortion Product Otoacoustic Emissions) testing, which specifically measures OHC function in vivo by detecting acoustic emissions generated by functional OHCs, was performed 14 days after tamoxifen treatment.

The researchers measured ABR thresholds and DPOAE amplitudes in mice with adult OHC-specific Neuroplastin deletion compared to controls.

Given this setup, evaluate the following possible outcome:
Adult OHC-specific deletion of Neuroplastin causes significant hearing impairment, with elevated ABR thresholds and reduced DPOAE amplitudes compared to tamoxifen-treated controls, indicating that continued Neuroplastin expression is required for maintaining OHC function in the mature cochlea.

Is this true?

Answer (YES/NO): YES